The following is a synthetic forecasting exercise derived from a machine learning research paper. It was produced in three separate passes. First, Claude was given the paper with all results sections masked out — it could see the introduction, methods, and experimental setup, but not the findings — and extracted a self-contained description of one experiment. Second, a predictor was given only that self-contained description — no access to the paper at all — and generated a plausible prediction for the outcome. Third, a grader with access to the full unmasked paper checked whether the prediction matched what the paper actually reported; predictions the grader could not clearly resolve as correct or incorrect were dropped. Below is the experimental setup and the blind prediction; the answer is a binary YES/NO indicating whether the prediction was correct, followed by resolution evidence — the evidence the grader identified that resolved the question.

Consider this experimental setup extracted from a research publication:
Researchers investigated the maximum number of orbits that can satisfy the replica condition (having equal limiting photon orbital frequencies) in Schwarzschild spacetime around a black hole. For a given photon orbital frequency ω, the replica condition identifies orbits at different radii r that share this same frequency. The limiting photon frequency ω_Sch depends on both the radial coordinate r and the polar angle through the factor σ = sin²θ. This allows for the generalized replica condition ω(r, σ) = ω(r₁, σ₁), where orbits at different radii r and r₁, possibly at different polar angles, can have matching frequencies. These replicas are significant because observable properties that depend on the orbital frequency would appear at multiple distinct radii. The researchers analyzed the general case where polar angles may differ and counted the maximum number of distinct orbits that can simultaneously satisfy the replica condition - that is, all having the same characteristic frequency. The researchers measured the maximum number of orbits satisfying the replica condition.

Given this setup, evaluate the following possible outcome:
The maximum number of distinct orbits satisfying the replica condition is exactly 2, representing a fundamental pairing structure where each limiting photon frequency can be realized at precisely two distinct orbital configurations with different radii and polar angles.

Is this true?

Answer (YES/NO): YES